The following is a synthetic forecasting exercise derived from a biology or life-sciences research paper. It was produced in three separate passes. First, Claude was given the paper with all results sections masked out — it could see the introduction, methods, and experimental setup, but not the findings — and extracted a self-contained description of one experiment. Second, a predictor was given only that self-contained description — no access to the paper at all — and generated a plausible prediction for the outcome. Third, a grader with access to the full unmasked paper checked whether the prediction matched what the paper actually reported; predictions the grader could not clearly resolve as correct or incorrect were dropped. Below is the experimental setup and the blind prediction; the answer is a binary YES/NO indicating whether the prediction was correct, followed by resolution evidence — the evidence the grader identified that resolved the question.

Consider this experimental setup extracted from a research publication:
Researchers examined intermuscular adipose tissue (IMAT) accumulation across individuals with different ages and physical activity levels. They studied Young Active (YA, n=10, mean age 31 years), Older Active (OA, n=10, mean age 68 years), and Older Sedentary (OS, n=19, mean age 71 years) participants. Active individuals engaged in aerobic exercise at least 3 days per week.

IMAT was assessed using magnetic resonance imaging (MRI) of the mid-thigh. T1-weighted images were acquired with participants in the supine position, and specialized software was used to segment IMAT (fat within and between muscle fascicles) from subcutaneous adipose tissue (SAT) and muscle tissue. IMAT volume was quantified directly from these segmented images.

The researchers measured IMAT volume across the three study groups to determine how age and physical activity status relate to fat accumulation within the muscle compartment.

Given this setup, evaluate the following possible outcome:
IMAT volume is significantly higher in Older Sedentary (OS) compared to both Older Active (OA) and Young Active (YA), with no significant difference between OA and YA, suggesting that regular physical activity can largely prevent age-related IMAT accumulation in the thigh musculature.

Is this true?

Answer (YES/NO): NO